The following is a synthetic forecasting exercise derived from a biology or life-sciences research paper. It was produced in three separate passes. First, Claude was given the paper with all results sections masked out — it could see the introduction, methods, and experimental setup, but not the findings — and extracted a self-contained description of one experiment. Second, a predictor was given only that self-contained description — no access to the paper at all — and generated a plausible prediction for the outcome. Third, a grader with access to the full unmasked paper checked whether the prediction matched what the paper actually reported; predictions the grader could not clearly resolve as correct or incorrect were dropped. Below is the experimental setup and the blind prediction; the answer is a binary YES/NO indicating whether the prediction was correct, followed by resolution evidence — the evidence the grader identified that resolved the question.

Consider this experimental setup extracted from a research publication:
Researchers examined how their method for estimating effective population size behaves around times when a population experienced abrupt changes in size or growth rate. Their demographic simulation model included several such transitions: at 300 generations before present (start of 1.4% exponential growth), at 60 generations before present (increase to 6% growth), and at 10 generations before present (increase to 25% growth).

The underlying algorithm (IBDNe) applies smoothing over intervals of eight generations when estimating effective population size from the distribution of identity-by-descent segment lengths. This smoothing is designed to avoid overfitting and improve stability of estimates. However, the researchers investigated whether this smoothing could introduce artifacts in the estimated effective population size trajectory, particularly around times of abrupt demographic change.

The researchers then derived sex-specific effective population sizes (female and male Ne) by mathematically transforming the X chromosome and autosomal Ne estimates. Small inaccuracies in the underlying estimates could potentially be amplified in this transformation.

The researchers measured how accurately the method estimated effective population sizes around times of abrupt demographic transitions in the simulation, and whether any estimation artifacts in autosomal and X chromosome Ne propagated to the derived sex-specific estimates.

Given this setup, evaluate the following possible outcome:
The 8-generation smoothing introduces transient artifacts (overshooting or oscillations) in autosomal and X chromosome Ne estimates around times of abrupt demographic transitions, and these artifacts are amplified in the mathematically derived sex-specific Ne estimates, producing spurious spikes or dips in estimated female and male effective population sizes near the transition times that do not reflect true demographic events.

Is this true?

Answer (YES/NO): YES